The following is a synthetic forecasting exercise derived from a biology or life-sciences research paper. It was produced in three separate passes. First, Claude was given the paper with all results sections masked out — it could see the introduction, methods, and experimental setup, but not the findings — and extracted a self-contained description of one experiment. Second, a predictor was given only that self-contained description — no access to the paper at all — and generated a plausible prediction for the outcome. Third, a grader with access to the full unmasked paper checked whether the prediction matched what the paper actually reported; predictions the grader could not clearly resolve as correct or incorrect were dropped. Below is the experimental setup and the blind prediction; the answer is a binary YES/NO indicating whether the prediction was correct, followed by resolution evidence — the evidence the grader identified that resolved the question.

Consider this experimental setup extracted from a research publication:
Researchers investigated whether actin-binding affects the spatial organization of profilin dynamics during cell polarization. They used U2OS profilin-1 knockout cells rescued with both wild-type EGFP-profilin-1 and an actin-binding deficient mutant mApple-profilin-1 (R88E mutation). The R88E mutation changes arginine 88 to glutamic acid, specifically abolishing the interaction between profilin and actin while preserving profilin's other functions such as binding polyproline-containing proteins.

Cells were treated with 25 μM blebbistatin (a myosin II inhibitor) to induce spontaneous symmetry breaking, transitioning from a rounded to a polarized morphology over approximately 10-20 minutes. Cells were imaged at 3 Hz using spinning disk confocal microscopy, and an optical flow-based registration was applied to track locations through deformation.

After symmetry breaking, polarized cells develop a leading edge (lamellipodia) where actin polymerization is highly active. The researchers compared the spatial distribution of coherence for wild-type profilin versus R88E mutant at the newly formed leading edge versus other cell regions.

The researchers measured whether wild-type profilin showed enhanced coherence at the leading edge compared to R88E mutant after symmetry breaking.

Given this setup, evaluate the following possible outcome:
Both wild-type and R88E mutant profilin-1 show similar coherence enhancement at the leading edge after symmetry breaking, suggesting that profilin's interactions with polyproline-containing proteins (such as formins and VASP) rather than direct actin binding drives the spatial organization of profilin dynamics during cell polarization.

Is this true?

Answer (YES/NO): NO